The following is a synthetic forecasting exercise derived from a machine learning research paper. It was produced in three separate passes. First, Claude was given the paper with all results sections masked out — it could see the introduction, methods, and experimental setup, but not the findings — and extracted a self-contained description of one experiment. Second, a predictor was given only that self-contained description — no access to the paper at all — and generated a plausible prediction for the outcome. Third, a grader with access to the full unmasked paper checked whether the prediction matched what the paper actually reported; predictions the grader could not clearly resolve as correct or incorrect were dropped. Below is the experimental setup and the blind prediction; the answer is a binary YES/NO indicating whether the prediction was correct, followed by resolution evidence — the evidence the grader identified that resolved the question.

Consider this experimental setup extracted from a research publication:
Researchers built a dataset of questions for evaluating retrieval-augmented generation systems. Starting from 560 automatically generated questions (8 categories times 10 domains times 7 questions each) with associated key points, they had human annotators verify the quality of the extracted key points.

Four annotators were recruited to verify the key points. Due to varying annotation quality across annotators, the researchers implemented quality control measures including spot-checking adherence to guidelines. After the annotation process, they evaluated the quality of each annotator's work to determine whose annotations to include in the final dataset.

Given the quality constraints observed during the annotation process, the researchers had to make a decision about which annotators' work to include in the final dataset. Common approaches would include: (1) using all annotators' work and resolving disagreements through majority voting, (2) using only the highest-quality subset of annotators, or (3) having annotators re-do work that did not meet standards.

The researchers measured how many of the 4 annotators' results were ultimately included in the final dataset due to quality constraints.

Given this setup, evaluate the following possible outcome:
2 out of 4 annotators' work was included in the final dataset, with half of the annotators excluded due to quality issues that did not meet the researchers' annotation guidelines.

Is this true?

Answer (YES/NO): YES